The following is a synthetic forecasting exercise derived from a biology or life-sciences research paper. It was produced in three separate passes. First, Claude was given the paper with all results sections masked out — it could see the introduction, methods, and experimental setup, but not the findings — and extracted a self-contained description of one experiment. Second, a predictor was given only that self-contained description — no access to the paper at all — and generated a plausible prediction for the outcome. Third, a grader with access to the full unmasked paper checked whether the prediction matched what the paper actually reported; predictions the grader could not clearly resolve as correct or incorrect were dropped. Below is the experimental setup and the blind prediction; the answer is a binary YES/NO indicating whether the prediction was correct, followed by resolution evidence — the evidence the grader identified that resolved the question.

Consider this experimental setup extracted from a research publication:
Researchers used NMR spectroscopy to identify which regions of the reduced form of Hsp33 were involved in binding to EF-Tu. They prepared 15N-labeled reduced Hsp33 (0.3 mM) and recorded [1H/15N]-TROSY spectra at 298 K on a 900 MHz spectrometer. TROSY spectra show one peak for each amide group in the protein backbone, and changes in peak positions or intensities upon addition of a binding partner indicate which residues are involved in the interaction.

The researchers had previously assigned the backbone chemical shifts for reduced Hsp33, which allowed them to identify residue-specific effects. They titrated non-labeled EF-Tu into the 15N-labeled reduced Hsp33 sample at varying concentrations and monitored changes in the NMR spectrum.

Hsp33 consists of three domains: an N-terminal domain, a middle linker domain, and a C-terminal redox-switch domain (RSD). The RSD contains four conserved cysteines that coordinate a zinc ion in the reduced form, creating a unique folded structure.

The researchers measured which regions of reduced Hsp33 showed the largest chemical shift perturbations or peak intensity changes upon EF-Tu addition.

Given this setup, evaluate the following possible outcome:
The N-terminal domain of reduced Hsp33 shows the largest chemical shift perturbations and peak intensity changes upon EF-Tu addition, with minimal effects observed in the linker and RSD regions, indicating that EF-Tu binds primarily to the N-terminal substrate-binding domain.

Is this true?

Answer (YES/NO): NO